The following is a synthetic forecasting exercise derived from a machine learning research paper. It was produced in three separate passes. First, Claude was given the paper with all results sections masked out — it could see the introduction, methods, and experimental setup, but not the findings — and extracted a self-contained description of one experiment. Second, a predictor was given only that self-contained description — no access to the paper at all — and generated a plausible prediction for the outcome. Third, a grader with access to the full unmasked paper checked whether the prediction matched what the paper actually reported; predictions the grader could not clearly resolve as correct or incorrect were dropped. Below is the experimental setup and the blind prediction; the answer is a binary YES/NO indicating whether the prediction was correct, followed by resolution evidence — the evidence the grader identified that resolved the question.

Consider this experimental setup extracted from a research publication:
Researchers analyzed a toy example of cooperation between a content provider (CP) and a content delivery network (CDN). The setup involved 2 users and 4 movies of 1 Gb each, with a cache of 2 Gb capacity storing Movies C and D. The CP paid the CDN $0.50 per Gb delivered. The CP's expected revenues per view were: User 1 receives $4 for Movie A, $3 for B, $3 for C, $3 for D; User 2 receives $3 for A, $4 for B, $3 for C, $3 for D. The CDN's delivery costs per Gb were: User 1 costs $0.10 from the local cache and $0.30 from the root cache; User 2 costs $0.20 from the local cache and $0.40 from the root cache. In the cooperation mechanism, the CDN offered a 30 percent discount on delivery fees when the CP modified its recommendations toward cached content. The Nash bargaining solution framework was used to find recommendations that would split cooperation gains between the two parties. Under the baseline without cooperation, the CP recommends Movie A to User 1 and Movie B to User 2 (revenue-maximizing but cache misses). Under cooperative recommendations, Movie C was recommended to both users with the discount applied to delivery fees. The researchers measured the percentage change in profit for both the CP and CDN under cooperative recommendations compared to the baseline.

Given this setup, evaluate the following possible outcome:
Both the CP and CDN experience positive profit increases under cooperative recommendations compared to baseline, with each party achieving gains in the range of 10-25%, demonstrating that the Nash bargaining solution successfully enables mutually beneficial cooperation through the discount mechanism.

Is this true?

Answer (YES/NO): YES